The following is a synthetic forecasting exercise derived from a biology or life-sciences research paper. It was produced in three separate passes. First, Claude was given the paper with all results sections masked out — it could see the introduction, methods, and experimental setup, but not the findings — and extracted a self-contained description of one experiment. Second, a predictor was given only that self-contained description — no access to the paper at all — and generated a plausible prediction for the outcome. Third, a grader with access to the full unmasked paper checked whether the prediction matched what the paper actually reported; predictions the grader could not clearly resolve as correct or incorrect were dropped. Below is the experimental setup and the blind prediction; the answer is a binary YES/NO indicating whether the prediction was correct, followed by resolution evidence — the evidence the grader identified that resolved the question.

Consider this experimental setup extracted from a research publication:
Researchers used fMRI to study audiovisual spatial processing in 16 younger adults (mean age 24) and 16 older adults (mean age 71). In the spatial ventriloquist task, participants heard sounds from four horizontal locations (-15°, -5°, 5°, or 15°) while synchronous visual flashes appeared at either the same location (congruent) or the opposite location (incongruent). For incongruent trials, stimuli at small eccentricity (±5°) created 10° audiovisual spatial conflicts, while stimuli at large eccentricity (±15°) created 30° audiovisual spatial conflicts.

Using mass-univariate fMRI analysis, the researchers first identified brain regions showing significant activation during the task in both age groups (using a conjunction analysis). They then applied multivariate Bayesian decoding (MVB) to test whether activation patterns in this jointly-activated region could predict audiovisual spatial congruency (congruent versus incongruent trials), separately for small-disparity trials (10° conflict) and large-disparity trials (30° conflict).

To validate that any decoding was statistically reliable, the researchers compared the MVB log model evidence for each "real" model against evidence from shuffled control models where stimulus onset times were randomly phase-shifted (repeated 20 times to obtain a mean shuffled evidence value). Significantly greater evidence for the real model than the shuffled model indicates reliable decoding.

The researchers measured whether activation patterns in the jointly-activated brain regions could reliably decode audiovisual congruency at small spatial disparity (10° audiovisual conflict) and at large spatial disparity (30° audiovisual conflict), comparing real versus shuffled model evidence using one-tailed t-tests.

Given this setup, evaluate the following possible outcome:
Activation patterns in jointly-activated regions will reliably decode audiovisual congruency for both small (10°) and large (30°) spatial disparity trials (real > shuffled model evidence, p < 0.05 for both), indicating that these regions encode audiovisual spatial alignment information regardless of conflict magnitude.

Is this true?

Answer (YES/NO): NO